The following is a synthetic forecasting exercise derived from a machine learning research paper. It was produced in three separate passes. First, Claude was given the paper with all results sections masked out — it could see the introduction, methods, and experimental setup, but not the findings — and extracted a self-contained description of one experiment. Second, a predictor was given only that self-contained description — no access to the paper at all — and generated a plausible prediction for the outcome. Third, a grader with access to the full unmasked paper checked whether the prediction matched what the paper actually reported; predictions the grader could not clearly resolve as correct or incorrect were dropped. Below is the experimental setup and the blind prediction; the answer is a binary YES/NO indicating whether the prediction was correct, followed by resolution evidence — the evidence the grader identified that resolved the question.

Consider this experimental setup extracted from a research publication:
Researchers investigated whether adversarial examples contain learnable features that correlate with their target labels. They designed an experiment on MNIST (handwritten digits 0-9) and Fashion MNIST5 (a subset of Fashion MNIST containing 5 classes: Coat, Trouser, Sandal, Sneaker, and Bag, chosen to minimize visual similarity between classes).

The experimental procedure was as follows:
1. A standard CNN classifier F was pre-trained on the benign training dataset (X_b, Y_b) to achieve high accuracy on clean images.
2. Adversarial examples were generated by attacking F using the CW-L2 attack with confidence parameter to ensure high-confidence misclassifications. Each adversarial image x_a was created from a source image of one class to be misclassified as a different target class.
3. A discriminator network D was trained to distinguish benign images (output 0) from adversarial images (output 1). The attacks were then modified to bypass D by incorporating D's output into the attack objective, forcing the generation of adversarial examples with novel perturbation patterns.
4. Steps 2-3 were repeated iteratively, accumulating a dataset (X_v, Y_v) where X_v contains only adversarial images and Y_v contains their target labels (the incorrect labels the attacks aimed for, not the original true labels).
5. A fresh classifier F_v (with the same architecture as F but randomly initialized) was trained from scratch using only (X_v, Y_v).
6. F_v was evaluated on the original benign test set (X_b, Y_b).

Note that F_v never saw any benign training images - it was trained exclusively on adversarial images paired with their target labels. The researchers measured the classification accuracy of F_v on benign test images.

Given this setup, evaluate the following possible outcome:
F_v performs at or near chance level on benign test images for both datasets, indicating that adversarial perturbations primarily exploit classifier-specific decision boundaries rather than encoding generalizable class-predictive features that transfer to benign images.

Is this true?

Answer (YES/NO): NO